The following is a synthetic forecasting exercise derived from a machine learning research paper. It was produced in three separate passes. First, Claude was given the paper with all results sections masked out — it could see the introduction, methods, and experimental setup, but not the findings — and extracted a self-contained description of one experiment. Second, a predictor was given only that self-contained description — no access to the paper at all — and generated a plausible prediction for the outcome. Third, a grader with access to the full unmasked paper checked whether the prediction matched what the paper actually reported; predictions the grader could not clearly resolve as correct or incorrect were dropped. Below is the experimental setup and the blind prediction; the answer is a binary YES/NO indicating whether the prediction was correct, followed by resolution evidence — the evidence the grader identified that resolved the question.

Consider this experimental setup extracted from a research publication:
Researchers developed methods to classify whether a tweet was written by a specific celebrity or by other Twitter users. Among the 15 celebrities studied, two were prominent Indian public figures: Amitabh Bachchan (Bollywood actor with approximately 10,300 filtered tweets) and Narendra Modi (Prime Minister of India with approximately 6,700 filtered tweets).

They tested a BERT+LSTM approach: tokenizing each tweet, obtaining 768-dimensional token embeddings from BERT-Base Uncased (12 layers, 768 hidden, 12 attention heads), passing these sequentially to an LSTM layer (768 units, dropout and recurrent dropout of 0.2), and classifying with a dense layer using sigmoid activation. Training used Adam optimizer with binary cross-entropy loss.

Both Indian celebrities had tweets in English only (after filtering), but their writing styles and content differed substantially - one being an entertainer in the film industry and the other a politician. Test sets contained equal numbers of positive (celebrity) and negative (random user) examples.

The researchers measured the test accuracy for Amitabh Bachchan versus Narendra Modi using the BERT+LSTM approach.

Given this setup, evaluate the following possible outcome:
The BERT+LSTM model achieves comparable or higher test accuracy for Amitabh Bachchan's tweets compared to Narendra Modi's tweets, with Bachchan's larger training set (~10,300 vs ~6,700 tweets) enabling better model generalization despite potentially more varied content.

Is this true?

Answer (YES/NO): NO